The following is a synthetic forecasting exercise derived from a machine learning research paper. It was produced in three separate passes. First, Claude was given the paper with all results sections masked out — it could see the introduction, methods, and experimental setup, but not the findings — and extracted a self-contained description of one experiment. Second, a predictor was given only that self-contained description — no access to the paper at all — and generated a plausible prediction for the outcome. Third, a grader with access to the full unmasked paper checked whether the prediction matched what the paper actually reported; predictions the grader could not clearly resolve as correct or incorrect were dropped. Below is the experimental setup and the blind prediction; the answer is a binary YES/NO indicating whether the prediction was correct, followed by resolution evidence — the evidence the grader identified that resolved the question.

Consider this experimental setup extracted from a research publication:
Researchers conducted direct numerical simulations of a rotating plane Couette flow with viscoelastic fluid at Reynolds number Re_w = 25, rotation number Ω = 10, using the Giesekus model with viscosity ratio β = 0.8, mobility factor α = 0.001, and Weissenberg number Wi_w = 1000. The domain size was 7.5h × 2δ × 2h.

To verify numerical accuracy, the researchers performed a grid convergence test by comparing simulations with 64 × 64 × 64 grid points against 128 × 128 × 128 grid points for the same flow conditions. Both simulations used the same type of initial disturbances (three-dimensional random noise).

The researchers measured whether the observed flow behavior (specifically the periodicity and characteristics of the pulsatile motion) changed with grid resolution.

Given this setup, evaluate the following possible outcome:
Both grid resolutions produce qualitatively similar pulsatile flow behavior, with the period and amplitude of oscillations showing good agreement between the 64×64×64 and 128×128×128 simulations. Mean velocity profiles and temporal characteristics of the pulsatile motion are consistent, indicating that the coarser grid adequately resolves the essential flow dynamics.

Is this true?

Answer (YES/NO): YES